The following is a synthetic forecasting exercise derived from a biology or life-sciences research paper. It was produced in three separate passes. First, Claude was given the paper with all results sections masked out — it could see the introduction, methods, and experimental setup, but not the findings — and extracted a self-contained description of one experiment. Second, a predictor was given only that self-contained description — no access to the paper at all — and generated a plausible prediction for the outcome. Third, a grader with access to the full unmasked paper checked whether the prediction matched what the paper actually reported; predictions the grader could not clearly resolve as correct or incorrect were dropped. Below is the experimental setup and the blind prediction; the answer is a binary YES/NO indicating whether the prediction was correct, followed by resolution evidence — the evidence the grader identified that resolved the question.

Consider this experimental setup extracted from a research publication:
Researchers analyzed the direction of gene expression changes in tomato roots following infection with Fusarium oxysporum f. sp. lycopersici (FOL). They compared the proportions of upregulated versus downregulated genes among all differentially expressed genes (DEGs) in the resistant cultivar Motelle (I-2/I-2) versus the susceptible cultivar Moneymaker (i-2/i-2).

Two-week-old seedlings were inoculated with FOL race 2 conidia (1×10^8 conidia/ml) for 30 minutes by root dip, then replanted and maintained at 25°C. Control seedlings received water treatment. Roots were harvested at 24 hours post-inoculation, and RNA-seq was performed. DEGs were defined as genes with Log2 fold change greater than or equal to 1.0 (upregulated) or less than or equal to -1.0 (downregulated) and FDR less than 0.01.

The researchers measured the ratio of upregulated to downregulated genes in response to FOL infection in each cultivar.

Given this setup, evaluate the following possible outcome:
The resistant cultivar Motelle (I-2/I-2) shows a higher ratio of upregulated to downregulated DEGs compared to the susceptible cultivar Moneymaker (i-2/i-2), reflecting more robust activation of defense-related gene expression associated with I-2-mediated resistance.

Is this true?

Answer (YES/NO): YES